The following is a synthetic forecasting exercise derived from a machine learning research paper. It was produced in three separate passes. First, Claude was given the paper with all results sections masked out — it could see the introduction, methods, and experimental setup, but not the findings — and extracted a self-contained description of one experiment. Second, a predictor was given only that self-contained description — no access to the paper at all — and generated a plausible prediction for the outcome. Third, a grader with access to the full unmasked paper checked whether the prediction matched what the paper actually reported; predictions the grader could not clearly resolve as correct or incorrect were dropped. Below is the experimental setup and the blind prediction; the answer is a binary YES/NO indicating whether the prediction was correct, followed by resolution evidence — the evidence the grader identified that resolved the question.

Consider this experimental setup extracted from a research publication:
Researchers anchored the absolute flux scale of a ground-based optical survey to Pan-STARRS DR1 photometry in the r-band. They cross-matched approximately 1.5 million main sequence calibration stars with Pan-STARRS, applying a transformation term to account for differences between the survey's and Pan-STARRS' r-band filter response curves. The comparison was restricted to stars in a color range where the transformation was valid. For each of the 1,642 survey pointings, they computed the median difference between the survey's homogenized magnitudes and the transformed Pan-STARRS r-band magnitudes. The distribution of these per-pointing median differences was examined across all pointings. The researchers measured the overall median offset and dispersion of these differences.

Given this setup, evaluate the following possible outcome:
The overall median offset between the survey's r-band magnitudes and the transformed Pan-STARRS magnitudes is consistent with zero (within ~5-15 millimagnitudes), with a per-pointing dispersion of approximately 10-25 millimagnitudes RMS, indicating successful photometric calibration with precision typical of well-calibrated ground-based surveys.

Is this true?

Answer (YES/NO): NO